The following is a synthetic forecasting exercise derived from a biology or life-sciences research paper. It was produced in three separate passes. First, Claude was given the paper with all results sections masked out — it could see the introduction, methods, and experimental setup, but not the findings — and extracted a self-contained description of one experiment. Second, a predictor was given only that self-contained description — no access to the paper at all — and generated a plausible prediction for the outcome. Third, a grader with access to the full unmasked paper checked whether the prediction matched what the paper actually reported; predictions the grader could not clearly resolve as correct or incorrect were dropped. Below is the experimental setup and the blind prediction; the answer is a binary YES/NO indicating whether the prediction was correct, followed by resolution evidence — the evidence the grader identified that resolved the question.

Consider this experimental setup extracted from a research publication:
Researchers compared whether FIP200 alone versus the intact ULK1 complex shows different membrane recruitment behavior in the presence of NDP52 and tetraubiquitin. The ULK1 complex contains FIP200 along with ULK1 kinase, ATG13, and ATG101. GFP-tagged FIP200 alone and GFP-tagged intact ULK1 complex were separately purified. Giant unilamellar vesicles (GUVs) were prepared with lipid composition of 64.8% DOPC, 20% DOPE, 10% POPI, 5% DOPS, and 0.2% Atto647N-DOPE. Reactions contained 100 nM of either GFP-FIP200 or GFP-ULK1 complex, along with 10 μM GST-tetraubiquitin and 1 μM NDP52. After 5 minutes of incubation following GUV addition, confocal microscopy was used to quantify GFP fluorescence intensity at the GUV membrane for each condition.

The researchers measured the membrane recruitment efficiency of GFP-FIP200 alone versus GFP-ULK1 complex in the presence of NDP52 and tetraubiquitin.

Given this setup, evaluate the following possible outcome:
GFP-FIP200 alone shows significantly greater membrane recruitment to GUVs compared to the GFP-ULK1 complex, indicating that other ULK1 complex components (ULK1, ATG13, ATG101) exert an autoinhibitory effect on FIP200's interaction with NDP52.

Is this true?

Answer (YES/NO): NO